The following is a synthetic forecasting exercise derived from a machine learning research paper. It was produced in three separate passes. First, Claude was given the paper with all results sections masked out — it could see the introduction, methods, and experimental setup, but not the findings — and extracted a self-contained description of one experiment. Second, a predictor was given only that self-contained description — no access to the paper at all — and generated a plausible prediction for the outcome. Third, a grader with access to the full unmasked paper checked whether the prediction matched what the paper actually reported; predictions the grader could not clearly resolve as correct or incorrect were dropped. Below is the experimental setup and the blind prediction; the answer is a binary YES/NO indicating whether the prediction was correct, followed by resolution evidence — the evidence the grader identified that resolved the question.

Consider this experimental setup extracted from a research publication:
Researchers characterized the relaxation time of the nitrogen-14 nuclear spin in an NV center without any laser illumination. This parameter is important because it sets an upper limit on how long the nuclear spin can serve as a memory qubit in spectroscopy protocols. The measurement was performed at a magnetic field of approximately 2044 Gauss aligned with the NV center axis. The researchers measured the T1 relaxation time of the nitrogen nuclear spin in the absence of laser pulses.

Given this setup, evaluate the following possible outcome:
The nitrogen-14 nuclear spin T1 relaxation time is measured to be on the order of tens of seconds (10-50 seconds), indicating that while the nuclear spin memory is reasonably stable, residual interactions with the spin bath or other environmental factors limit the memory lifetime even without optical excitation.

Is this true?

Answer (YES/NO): NO